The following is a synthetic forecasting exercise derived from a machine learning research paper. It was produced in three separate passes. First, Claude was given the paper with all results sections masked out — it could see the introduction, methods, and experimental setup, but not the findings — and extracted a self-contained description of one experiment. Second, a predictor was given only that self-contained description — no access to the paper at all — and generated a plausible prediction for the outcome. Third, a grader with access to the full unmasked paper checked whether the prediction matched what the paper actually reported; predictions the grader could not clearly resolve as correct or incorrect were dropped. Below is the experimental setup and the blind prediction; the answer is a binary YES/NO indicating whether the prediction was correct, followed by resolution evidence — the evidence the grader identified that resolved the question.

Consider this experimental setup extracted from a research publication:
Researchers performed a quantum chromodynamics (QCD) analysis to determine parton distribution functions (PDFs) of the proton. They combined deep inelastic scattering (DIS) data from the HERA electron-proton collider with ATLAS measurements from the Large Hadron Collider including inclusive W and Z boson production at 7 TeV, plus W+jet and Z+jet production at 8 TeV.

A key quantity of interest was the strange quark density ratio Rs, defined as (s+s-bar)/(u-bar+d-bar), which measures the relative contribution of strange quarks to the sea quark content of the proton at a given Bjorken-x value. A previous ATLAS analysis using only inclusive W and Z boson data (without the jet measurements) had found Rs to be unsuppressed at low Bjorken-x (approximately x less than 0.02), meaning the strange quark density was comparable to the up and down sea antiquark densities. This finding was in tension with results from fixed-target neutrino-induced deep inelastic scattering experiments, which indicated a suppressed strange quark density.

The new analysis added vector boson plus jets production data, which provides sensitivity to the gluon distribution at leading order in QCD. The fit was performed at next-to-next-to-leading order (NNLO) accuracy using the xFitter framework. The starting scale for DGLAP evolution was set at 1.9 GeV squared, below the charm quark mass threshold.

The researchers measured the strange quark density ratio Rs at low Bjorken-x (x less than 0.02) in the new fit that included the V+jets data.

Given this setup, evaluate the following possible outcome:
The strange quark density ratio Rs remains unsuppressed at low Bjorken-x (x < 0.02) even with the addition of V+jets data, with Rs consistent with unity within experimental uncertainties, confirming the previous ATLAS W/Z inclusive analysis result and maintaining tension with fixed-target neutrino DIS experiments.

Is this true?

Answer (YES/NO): NO